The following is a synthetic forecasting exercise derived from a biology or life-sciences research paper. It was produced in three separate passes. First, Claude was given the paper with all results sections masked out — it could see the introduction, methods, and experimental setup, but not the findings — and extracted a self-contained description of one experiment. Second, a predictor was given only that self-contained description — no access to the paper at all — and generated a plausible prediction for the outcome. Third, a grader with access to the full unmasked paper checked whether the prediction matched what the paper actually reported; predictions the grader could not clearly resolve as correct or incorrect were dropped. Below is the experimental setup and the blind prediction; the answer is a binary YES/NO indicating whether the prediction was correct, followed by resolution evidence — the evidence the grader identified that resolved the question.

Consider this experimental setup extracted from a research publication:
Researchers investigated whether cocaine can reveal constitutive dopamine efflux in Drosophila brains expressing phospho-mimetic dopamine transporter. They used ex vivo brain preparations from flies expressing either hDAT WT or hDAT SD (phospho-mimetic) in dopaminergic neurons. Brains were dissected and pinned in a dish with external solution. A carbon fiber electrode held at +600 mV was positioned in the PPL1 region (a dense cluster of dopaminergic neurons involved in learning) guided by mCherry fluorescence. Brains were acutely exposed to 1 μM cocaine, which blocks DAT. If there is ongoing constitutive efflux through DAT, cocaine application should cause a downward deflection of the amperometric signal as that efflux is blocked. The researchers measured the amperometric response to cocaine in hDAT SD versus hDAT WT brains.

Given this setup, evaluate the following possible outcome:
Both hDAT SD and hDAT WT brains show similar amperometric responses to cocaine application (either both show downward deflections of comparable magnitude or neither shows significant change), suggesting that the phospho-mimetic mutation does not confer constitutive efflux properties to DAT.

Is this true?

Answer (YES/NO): NO